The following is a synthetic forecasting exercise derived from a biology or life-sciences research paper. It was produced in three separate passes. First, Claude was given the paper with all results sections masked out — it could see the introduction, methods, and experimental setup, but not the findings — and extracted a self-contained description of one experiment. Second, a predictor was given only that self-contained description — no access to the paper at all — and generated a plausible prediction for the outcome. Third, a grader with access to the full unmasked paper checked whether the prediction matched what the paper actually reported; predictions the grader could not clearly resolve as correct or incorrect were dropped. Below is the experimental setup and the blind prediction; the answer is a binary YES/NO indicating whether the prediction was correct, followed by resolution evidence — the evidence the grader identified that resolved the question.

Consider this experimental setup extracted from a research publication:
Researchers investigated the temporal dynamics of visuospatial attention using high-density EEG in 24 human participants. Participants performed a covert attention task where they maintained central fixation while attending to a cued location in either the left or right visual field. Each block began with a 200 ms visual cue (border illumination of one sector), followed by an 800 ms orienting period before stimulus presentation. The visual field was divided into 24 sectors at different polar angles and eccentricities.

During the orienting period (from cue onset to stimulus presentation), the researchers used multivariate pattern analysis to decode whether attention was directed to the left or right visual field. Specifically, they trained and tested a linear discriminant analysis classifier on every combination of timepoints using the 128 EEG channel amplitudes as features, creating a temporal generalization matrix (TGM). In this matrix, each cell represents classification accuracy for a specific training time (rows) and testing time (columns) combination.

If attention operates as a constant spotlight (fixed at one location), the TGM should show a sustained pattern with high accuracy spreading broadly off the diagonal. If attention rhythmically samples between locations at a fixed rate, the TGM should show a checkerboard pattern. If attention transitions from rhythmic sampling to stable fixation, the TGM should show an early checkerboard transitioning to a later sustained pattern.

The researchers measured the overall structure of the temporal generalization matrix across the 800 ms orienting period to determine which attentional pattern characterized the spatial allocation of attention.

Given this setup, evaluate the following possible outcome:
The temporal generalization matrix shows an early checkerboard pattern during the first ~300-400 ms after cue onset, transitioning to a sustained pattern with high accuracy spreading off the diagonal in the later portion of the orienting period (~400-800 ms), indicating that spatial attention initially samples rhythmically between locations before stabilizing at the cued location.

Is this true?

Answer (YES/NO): YES